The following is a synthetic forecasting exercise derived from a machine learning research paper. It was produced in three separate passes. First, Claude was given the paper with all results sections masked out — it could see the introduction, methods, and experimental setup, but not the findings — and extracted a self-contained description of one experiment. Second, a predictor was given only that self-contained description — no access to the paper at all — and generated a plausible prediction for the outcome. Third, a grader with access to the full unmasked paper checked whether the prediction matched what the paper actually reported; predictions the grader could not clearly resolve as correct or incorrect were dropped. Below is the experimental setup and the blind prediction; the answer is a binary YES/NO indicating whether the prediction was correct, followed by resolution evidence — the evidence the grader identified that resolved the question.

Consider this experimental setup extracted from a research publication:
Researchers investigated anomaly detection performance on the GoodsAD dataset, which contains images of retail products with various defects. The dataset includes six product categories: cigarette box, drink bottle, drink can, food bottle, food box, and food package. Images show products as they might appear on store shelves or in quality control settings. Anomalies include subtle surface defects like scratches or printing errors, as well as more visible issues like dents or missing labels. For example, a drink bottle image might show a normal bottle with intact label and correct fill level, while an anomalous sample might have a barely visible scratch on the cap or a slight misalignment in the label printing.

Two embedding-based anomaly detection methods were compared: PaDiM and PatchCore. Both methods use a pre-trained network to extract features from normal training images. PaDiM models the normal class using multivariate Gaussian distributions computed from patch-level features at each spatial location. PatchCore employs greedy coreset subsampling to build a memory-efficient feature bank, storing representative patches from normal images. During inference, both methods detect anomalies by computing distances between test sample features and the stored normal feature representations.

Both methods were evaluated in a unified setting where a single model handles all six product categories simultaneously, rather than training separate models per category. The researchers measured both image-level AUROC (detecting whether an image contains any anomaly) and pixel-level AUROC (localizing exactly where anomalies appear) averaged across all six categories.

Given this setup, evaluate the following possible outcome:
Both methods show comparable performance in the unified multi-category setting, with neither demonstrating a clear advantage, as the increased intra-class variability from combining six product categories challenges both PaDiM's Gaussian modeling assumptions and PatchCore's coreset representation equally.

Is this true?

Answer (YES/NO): NO